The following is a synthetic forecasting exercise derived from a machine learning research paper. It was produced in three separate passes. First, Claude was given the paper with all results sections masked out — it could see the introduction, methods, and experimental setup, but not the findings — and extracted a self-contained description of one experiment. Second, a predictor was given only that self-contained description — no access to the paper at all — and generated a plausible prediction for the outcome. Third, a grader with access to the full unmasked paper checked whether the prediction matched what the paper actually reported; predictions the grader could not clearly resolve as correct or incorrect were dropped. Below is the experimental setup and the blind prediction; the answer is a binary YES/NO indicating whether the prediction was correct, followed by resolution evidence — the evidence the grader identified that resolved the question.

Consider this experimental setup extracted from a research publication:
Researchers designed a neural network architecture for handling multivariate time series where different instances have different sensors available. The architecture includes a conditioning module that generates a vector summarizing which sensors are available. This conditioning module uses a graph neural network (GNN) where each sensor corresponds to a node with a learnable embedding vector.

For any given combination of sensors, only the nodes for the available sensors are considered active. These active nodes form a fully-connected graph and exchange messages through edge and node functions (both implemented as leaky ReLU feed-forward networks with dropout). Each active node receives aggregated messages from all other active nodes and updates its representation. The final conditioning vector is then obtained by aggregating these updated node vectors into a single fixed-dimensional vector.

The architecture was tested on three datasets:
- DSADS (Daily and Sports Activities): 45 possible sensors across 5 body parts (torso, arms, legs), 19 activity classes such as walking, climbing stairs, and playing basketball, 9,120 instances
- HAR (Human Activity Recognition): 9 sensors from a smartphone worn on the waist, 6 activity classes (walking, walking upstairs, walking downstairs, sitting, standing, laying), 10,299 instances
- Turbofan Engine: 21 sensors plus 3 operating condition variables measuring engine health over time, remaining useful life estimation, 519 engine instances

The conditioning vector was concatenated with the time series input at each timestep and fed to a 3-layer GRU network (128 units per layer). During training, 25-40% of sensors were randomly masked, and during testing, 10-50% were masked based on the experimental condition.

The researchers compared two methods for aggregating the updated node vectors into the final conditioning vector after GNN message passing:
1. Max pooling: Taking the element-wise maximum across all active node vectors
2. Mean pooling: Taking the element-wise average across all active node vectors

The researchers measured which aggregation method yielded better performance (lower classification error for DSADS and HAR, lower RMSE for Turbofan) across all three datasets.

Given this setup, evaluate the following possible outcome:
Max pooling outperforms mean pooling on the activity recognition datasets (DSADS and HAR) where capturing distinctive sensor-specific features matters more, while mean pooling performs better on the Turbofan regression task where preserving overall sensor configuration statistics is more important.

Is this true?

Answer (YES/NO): NO